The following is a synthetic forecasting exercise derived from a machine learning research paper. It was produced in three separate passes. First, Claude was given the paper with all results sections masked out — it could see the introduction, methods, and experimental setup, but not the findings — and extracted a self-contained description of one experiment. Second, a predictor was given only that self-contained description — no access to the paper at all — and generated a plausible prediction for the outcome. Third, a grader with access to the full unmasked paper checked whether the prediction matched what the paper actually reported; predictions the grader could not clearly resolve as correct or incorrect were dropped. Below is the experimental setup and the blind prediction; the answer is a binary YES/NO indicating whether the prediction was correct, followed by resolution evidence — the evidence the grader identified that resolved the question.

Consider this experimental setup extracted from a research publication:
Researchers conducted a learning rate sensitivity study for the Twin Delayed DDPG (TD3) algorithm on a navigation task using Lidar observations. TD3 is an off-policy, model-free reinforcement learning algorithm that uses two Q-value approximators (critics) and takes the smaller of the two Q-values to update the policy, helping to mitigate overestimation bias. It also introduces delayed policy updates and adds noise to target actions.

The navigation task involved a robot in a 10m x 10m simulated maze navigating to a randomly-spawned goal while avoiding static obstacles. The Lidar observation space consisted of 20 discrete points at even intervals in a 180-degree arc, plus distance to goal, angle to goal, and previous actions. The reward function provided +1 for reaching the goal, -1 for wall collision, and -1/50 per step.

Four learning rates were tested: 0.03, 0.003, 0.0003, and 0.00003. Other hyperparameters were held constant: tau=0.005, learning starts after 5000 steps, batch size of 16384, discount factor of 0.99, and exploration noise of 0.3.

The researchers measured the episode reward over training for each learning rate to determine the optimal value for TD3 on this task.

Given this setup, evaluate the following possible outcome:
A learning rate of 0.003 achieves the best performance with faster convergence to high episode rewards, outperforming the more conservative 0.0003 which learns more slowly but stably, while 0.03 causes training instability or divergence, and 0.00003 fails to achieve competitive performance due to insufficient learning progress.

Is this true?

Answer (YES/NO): NO